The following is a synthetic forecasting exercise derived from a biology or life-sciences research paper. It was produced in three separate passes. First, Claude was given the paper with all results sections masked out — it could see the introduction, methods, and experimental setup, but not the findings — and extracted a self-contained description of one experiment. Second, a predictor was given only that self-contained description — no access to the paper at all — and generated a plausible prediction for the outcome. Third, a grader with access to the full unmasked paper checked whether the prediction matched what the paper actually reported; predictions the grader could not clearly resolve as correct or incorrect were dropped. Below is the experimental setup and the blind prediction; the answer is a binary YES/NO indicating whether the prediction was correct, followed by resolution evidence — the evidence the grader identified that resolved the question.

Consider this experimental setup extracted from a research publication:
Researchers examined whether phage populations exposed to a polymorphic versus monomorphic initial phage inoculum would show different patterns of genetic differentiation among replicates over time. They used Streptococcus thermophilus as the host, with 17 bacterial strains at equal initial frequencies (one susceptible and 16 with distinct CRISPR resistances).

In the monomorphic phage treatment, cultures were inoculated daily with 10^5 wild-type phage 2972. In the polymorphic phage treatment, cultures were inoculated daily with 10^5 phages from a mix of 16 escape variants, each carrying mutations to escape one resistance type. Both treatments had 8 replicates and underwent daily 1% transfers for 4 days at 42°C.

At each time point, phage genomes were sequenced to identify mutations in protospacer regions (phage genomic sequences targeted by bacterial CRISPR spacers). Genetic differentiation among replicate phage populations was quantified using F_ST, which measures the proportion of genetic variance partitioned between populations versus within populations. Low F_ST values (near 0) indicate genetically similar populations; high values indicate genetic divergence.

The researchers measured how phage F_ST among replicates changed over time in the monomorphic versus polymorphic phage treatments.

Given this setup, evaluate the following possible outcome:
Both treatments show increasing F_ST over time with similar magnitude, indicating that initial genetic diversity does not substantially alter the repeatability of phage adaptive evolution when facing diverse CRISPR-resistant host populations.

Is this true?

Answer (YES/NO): NO